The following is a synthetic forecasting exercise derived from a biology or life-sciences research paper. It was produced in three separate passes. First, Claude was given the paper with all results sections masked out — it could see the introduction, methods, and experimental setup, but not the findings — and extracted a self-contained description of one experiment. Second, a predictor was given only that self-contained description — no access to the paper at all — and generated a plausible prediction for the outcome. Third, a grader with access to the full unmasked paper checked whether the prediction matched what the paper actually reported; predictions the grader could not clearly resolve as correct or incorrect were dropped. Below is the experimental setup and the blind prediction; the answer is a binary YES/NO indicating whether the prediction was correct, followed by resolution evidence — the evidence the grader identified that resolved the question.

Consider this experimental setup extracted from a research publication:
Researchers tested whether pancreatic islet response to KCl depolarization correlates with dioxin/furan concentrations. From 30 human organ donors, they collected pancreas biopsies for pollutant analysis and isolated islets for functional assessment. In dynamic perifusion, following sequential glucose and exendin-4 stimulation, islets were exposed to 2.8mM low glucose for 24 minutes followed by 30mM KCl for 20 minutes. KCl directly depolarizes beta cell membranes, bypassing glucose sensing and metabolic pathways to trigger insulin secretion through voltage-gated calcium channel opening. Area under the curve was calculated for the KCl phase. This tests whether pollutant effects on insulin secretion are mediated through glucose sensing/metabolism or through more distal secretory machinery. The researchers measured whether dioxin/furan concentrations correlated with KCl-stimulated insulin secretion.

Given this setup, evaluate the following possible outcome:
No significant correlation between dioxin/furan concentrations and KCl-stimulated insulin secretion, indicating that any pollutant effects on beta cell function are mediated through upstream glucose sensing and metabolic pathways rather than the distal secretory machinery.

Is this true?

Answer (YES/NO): YES